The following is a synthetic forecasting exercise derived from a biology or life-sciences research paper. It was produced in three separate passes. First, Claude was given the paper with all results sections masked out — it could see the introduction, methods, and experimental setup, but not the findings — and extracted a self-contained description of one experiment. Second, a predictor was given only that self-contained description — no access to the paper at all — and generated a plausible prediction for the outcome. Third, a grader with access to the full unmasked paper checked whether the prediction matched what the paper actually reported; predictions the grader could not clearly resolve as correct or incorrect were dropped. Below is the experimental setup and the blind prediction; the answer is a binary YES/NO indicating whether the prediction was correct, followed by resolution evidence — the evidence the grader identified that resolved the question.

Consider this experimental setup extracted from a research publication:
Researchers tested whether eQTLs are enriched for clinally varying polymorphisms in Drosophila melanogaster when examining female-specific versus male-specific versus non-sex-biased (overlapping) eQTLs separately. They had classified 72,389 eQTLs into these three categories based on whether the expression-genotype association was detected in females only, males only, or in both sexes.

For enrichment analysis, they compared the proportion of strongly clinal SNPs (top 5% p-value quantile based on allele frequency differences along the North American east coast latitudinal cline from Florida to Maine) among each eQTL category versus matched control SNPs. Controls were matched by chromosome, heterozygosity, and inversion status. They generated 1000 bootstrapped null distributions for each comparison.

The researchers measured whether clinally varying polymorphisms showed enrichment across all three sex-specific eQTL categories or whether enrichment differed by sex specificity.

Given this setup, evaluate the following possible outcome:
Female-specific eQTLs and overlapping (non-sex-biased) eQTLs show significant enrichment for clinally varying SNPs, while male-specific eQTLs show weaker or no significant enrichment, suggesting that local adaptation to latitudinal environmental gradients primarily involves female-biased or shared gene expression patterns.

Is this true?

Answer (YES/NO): NO